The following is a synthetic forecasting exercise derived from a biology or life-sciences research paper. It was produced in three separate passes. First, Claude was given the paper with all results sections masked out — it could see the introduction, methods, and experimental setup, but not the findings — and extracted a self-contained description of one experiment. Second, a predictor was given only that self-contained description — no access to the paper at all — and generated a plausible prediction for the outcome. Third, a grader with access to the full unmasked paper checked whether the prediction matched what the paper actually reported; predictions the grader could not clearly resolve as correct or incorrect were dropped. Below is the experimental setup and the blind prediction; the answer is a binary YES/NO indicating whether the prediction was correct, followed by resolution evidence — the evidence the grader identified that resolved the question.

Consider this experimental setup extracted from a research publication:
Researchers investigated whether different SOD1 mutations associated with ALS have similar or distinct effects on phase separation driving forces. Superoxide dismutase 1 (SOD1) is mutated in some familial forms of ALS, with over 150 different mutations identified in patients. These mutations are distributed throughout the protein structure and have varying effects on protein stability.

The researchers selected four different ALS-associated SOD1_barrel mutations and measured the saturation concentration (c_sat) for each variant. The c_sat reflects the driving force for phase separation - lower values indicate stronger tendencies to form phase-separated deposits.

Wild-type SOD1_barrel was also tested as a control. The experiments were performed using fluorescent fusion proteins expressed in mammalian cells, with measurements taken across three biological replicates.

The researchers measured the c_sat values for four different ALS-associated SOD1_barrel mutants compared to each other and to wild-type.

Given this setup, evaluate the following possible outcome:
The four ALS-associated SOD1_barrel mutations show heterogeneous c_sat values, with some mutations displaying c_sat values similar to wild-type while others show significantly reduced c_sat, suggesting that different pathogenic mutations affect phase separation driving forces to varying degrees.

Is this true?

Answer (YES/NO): NO